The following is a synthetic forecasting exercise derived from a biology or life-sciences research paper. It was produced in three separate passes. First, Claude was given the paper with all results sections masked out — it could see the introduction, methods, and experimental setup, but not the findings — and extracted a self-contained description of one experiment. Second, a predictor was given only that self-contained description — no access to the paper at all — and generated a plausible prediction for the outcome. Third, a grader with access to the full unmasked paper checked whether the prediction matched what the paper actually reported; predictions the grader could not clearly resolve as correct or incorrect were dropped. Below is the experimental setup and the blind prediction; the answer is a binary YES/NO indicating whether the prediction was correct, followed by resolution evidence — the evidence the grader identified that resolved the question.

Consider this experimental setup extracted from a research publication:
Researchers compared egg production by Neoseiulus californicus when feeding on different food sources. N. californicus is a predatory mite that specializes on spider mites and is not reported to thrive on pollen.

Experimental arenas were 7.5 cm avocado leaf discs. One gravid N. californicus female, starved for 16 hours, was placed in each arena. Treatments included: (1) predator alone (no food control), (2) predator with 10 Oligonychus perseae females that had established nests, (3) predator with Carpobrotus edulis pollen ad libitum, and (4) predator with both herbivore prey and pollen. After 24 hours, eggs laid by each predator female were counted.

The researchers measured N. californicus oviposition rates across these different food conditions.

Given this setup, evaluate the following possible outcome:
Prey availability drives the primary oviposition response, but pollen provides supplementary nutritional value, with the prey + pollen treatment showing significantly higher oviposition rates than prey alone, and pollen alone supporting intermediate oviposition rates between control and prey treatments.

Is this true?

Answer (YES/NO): NO